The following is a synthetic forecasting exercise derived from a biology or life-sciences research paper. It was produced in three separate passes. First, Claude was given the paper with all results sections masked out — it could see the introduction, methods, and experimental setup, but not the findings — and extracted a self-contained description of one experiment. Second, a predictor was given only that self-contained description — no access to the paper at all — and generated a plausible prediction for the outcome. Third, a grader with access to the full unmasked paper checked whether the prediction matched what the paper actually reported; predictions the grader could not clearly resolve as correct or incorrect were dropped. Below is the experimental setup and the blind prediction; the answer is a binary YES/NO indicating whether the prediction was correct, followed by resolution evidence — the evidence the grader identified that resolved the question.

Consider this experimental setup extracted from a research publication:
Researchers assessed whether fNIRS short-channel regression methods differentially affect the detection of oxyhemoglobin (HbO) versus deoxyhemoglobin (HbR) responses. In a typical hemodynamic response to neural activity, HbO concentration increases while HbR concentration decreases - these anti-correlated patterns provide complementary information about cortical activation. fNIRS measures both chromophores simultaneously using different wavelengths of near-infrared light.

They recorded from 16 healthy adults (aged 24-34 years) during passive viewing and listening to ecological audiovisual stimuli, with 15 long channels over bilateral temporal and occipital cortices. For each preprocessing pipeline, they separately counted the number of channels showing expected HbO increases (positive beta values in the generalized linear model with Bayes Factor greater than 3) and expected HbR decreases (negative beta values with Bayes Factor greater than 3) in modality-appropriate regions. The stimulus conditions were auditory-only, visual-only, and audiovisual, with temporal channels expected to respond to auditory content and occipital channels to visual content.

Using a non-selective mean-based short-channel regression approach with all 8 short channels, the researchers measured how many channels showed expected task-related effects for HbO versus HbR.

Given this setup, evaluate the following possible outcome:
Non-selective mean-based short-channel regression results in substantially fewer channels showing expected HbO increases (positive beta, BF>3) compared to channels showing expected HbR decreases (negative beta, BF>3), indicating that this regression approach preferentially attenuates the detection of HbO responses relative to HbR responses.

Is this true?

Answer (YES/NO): NO